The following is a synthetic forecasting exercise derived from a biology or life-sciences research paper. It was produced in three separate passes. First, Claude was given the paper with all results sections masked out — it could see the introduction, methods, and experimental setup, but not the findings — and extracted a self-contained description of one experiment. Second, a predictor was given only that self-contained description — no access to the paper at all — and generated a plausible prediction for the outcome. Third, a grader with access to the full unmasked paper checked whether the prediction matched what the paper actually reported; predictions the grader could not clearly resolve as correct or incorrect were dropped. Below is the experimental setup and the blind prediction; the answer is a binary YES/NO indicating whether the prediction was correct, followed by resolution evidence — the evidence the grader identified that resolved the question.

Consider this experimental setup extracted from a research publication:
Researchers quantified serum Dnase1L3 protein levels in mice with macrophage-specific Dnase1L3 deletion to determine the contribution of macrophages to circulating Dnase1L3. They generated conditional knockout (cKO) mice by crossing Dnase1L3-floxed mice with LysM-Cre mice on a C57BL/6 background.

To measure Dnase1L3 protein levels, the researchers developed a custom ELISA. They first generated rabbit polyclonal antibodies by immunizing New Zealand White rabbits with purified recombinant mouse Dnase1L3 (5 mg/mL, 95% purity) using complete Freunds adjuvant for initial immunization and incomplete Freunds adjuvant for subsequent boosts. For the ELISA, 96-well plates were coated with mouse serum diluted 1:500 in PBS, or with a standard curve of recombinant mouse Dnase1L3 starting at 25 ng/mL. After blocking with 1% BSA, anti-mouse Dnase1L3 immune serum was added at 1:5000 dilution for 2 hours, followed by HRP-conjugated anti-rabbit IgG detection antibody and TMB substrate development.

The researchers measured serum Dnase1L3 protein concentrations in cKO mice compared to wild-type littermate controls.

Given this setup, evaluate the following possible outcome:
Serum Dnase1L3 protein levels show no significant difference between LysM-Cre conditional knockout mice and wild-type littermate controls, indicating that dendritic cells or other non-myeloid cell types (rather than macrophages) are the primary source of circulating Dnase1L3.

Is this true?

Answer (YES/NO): NO